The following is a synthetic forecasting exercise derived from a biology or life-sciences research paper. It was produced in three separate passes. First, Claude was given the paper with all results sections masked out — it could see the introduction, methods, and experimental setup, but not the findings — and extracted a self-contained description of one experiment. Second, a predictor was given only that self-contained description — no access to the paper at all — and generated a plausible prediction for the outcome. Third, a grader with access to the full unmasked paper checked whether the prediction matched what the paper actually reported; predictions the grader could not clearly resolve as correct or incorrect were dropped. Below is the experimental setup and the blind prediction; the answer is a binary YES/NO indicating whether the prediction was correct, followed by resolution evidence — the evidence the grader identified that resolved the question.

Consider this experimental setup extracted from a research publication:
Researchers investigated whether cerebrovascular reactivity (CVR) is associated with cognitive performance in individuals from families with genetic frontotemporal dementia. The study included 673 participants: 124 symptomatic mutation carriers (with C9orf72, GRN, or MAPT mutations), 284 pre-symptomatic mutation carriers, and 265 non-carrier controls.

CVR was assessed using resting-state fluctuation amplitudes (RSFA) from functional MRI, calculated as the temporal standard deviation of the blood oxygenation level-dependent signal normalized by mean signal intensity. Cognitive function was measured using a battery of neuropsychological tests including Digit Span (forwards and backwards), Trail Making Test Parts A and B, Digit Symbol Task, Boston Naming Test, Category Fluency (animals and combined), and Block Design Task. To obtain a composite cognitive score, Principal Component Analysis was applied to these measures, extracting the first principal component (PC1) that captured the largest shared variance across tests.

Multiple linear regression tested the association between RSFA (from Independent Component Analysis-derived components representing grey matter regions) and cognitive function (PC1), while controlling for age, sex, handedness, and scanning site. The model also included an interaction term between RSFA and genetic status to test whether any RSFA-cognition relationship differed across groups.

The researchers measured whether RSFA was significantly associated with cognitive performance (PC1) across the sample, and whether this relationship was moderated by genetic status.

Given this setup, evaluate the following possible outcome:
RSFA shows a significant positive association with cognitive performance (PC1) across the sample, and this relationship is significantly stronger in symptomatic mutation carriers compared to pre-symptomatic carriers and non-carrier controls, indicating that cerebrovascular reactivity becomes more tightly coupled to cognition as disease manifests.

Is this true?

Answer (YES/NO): YES